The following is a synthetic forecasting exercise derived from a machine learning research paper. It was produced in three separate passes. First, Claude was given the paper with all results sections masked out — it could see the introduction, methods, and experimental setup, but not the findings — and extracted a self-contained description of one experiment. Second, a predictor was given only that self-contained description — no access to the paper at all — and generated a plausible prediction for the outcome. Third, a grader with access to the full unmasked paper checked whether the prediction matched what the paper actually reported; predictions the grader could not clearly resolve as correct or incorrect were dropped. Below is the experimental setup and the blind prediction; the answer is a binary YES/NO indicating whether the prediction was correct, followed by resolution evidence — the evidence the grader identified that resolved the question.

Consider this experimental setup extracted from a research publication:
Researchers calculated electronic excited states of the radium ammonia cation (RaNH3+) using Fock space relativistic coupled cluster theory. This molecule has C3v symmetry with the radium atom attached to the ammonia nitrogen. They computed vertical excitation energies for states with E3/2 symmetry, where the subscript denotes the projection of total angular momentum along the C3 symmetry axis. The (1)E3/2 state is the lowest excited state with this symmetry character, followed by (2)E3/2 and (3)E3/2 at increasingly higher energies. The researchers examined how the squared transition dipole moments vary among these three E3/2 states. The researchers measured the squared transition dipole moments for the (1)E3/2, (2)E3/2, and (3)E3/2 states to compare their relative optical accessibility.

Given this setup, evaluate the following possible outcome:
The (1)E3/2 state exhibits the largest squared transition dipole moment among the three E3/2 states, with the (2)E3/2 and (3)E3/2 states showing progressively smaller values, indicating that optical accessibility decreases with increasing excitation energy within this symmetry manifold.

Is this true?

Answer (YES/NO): NO